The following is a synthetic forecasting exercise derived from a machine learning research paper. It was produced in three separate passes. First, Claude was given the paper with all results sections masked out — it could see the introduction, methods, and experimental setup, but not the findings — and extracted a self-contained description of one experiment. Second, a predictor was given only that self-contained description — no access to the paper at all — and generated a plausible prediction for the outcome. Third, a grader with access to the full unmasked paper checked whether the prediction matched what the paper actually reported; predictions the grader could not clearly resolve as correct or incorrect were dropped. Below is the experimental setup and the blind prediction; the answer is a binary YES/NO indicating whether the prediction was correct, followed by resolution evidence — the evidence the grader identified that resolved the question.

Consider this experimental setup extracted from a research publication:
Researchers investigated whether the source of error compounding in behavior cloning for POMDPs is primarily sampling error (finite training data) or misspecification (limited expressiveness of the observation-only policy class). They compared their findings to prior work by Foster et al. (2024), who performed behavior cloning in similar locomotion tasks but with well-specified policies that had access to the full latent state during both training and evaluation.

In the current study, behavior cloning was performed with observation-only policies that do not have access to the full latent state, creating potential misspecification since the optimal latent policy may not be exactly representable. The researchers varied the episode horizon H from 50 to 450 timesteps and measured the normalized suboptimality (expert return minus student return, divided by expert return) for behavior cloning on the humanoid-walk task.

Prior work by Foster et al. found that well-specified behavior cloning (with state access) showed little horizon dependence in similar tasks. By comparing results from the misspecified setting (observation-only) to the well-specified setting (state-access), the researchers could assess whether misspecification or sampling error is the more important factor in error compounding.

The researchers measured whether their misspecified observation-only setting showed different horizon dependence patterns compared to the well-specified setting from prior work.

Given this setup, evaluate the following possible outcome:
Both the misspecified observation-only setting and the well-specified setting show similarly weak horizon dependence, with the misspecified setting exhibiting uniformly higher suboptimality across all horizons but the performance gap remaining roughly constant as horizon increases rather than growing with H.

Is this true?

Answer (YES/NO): NO